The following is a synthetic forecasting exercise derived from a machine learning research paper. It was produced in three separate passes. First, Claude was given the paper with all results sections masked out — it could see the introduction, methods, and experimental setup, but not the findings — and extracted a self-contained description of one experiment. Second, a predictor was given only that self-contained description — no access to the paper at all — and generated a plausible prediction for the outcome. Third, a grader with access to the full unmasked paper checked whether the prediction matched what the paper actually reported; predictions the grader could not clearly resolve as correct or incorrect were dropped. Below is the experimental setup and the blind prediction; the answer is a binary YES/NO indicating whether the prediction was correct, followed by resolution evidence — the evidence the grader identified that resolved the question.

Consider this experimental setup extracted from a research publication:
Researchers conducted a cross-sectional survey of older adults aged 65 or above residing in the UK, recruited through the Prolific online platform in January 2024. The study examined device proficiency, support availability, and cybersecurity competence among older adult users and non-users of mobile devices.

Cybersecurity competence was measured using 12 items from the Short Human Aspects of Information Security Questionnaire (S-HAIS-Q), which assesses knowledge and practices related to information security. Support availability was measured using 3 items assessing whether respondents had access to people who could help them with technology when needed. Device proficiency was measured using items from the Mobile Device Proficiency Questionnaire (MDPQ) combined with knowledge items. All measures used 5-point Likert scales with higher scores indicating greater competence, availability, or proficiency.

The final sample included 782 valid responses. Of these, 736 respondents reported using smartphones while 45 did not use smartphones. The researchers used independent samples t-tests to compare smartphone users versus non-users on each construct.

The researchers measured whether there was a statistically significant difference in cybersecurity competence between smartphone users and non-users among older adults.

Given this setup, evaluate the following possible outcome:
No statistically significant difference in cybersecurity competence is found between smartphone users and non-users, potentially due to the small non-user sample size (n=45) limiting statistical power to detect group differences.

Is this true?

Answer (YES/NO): YES